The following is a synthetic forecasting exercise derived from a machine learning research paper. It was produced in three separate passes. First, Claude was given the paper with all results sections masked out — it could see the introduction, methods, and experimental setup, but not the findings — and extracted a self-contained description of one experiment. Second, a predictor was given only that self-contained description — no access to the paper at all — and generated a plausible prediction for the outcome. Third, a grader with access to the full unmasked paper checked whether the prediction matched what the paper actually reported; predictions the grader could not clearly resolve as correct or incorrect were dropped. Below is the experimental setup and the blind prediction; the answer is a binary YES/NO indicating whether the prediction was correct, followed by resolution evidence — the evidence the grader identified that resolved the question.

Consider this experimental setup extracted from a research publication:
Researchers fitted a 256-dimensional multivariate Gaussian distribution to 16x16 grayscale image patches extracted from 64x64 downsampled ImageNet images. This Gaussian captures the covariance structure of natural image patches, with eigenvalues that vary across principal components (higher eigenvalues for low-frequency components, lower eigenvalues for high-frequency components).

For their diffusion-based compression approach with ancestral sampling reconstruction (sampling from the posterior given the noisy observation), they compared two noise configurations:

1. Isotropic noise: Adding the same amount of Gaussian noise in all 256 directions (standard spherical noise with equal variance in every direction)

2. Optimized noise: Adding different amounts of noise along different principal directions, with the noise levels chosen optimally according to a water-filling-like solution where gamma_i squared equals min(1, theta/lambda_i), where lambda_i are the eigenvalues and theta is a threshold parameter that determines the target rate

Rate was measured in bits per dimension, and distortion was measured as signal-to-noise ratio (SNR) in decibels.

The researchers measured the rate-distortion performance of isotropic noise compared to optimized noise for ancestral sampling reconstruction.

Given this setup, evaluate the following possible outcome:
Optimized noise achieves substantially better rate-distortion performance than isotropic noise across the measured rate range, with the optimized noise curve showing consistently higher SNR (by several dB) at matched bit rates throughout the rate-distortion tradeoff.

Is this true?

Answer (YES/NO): NO